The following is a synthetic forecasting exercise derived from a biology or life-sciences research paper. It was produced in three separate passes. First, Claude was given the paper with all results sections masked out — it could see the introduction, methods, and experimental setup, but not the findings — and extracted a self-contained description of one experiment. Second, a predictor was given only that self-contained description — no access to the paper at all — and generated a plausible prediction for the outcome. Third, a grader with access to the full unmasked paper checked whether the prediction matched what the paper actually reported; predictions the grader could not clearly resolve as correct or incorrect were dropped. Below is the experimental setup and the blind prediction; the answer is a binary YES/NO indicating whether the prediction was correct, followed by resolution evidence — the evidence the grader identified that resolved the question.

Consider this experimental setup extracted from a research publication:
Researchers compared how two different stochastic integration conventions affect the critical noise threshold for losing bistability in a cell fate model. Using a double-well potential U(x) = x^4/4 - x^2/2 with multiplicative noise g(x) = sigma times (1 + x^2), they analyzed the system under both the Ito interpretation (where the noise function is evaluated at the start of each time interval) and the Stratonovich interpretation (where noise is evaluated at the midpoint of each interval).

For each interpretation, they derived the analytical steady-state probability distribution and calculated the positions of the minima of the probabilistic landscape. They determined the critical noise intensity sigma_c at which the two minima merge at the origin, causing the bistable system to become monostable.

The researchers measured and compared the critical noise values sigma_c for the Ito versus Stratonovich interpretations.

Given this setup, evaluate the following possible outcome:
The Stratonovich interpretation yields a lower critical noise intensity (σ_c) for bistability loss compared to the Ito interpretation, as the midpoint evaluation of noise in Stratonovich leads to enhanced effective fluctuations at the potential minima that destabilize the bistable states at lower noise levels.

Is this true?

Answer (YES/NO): NO